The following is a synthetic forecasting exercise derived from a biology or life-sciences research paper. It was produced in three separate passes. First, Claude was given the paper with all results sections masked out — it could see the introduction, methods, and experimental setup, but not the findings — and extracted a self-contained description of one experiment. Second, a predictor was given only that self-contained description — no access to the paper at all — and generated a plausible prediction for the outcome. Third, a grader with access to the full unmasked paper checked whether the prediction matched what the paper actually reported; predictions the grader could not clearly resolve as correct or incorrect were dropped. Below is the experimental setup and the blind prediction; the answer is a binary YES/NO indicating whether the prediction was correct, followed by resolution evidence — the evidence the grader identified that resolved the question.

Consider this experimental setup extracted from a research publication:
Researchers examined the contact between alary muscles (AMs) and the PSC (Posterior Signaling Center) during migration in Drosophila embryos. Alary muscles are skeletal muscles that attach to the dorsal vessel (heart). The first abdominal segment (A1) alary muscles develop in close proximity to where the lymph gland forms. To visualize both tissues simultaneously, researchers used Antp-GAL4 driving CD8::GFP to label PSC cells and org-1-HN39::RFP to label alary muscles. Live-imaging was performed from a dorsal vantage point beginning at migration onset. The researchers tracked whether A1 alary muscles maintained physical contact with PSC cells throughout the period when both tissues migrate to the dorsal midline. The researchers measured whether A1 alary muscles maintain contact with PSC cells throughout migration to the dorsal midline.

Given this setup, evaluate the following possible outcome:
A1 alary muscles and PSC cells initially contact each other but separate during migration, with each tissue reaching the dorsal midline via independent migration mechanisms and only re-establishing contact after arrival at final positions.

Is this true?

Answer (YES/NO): NO